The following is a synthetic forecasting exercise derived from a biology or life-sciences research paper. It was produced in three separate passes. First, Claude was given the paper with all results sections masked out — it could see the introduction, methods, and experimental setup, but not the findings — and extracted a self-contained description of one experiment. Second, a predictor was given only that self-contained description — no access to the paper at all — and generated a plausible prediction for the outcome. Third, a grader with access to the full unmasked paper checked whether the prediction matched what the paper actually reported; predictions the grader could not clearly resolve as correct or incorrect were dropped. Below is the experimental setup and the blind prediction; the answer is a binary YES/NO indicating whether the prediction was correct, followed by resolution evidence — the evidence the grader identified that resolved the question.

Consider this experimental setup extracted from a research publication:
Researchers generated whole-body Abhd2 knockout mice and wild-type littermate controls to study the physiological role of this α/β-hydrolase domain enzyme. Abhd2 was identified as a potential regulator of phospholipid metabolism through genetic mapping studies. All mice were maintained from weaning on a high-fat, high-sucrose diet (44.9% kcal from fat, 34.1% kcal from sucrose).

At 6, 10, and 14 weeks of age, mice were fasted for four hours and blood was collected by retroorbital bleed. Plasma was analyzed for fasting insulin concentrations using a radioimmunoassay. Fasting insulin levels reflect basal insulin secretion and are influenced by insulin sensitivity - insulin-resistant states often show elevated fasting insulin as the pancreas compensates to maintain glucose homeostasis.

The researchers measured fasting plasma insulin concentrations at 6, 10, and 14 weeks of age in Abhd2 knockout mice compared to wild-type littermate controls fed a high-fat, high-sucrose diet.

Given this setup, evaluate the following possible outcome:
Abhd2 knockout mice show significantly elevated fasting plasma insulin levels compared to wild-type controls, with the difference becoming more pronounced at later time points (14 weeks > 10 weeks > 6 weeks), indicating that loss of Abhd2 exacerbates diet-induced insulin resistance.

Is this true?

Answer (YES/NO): NO